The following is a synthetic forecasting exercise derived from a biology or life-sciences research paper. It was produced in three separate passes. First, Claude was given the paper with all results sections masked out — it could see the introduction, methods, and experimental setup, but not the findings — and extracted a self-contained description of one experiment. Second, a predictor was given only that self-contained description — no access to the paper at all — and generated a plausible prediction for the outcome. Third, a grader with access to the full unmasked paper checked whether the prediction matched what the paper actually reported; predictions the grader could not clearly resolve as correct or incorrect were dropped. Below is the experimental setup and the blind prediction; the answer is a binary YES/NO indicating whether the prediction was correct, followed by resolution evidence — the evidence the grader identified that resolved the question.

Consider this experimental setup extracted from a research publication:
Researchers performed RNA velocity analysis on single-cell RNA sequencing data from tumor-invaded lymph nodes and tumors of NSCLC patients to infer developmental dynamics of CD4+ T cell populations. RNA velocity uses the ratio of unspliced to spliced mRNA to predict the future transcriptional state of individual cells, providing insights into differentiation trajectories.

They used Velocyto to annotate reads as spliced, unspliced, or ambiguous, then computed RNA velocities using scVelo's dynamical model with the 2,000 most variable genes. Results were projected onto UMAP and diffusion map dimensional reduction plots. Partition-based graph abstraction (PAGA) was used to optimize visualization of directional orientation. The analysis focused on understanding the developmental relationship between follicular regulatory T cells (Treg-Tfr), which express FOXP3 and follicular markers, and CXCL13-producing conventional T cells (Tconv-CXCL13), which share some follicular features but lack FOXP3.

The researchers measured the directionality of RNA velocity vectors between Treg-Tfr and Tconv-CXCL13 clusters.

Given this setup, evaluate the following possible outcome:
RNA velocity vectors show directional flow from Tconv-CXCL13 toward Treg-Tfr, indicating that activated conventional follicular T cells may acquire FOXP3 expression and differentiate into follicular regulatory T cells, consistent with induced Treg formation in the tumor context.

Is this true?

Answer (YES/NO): NO